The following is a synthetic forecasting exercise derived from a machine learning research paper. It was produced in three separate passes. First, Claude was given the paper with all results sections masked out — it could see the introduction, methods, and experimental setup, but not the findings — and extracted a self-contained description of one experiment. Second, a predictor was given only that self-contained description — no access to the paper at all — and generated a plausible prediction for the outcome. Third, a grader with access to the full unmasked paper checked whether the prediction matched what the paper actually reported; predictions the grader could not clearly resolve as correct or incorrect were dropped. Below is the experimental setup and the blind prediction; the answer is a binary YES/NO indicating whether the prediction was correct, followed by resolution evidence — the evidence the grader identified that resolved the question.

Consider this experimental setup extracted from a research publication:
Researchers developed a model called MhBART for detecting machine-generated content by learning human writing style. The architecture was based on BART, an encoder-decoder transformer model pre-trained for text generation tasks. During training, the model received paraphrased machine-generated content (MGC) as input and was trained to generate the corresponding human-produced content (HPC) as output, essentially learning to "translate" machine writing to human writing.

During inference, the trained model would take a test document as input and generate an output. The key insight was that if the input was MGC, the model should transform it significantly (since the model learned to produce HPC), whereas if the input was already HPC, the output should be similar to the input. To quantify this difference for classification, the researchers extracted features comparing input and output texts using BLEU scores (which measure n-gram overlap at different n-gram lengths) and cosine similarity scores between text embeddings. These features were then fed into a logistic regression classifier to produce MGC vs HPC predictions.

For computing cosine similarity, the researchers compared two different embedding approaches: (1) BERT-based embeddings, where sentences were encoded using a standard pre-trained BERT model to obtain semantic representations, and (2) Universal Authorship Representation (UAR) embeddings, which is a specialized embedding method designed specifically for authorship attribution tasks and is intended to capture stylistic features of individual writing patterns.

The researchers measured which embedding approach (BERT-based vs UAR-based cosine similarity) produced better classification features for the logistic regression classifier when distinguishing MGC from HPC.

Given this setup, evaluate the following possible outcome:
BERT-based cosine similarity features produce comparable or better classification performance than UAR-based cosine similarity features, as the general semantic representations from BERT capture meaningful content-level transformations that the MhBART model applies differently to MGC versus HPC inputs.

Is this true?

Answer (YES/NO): YES